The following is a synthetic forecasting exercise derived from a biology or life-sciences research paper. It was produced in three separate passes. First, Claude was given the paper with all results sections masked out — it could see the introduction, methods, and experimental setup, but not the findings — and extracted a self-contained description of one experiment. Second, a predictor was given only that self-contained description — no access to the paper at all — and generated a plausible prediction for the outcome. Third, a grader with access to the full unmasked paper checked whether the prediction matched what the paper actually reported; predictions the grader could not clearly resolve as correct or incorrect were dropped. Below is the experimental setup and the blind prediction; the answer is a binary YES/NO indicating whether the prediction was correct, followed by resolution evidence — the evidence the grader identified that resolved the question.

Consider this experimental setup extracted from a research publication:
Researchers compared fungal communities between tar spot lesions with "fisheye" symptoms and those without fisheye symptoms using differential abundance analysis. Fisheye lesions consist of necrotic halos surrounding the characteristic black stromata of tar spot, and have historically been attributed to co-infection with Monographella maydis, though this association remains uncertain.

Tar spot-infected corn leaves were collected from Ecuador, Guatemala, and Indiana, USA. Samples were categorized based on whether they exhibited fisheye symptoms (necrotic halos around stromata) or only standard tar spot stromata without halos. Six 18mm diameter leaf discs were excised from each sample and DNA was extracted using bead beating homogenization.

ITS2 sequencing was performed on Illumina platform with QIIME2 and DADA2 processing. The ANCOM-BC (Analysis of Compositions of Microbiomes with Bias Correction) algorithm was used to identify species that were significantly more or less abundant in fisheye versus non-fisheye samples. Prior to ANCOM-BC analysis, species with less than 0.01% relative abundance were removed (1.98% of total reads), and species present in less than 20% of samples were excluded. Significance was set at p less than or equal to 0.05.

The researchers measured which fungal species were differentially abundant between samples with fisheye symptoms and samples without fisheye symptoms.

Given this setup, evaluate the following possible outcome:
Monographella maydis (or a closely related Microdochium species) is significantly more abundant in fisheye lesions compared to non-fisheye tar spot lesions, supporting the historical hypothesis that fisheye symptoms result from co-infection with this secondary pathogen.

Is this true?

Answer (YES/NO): NO